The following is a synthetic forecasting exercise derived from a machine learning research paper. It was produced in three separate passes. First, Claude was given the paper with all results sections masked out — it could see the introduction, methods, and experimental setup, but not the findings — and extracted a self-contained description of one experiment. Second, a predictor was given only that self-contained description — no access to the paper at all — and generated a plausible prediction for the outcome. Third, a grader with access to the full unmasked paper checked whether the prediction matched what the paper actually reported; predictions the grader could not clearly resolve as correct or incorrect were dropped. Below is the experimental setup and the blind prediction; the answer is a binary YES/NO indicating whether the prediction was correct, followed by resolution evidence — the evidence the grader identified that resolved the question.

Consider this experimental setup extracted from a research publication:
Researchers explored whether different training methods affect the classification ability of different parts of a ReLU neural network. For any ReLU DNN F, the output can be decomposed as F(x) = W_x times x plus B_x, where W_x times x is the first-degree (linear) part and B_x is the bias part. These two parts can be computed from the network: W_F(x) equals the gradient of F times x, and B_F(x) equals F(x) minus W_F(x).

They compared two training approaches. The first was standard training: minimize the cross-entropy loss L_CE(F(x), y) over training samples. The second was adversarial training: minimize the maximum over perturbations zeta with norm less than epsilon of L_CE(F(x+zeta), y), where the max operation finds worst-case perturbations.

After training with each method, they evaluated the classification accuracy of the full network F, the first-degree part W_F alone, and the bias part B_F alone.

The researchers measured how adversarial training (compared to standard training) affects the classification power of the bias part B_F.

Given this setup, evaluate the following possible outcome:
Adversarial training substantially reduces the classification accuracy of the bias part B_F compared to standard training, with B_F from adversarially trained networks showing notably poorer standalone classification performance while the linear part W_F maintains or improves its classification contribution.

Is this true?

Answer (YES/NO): NO